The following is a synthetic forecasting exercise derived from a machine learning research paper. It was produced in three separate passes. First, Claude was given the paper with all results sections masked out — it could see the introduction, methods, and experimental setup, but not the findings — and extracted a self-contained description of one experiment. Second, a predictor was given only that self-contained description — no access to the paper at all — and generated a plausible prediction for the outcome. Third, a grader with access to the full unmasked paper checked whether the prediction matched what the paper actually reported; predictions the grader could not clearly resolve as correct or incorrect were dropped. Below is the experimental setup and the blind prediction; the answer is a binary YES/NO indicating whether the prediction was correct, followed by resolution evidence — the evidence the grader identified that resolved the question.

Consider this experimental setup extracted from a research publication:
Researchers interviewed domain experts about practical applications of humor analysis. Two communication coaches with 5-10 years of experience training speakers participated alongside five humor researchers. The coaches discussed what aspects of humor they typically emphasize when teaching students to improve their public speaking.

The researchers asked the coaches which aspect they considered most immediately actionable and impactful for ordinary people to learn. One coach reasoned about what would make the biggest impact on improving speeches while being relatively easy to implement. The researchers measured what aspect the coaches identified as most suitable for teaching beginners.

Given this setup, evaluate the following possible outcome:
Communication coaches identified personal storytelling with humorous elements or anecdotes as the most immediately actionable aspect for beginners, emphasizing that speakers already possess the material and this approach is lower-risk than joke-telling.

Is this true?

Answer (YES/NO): NO